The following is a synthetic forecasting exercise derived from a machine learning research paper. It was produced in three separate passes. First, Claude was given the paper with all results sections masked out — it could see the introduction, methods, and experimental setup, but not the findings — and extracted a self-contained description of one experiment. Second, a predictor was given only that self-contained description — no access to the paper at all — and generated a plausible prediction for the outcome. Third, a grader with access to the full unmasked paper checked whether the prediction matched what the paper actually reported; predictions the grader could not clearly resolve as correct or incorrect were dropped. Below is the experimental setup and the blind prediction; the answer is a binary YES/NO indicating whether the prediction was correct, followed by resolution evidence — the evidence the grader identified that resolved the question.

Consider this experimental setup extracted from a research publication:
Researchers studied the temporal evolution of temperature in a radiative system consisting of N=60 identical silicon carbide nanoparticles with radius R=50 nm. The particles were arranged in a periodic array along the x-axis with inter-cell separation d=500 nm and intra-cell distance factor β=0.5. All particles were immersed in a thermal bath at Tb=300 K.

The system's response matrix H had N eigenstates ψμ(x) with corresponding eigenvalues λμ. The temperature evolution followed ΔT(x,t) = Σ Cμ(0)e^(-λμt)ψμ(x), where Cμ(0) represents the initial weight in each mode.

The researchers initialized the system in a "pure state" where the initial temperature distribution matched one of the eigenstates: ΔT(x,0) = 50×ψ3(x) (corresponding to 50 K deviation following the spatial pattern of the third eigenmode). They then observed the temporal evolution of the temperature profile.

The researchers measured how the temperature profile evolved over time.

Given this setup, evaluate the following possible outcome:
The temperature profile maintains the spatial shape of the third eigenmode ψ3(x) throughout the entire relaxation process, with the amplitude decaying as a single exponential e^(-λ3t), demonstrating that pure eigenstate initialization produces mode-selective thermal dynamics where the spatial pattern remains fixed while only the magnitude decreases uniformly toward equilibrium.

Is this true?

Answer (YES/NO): YES